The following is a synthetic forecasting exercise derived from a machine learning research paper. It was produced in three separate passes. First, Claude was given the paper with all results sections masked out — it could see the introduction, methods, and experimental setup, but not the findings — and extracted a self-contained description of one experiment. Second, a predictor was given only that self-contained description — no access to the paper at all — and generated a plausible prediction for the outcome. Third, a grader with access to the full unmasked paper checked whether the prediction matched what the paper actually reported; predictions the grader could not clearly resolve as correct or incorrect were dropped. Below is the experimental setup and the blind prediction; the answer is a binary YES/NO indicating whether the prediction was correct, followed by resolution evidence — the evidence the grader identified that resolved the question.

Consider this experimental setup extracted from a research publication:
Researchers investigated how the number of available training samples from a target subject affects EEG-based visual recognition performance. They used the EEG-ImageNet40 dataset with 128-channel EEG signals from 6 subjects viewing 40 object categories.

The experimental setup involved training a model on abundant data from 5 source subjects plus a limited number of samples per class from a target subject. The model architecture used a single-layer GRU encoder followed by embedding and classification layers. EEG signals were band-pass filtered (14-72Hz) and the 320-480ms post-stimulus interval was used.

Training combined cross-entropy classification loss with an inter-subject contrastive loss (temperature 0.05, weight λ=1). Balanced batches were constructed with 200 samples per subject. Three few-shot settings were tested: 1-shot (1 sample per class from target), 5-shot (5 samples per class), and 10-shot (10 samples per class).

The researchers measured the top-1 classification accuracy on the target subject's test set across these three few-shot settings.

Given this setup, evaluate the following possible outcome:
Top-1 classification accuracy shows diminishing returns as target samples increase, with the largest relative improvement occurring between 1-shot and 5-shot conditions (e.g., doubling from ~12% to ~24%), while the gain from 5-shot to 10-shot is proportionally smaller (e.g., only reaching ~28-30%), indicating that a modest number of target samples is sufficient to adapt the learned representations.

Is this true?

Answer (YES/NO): NO